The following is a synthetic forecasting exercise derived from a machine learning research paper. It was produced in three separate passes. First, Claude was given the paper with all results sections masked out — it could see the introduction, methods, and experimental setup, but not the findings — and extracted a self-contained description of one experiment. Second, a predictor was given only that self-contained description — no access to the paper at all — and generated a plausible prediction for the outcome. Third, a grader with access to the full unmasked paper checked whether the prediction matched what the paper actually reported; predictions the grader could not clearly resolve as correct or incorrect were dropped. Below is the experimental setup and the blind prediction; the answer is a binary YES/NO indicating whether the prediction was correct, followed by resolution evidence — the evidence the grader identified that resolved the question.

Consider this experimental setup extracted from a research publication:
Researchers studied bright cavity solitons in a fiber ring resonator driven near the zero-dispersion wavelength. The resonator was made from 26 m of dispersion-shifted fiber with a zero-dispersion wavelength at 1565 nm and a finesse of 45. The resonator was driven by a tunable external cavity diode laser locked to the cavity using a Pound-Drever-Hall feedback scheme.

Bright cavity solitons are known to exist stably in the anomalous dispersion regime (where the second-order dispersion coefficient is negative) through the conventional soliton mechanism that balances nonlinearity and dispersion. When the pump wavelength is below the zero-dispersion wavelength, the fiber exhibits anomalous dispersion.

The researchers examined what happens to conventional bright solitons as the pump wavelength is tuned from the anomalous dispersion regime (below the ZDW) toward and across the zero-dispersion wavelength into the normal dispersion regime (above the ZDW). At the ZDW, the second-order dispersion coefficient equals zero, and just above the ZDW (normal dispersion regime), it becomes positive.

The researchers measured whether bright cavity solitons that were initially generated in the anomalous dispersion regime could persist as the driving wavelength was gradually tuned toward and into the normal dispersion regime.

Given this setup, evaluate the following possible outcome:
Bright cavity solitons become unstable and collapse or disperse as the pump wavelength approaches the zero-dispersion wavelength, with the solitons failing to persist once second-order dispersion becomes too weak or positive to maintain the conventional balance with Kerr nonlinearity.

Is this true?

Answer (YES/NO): NO